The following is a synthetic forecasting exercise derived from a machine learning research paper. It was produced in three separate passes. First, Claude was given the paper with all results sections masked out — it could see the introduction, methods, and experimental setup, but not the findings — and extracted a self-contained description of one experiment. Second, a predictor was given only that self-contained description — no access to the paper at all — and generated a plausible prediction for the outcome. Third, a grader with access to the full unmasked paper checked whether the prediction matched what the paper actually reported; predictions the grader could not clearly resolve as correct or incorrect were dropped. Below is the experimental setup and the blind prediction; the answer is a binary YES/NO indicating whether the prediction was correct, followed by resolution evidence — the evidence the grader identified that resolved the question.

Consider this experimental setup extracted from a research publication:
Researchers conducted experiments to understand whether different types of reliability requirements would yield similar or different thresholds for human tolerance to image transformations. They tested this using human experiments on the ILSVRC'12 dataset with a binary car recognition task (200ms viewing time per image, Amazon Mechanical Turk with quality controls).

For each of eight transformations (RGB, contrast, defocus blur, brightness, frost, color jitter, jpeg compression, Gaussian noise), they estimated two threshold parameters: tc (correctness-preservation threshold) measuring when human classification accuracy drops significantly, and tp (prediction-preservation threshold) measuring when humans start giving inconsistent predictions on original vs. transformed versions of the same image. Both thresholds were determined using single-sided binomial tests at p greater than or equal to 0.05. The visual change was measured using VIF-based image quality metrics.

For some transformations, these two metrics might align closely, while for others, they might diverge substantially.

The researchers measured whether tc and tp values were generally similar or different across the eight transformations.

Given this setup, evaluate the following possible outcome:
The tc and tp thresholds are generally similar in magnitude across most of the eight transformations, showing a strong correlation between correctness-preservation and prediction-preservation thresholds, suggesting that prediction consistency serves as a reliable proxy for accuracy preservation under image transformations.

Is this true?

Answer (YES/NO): NO